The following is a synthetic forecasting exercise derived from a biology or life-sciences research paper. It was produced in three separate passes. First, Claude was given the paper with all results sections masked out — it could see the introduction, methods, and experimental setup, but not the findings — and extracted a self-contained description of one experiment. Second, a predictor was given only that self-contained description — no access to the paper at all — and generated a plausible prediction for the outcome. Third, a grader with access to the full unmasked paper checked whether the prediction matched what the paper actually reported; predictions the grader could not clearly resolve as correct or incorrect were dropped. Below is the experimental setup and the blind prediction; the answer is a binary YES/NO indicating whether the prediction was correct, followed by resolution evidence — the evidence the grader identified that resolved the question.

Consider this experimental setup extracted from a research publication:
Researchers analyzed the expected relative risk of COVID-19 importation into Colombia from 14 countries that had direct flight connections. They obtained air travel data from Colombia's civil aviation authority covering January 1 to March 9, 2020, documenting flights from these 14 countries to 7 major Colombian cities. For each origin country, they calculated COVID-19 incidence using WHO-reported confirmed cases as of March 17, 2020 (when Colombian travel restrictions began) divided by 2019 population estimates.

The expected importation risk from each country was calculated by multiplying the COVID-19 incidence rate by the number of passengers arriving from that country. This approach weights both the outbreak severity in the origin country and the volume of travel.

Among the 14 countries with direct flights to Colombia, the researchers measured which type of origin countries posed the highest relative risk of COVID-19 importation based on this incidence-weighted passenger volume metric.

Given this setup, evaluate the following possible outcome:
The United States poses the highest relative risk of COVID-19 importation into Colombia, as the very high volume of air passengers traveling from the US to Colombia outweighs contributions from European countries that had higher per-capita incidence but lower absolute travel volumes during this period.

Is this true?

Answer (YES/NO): NO